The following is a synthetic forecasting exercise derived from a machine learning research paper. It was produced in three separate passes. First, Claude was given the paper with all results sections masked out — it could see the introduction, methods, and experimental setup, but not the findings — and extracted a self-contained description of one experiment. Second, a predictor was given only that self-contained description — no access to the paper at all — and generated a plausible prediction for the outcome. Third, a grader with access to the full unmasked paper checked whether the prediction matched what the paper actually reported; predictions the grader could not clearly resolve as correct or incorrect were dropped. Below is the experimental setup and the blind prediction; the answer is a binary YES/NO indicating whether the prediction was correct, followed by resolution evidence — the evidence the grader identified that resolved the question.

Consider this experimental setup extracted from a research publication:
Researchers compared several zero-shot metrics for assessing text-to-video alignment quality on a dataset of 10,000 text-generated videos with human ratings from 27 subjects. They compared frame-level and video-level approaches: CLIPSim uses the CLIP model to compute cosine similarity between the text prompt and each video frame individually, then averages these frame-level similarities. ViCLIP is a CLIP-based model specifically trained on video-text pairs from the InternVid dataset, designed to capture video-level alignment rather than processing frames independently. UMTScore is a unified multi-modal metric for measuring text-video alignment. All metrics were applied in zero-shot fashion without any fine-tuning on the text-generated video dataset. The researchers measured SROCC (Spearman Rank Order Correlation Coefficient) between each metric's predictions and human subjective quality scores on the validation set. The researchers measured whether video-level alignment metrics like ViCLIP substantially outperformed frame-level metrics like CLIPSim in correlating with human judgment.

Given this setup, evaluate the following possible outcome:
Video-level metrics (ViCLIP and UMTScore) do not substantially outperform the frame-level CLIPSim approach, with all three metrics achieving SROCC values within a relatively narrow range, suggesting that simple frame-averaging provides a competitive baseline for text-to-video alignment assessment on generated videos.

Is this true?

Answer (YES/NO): YES